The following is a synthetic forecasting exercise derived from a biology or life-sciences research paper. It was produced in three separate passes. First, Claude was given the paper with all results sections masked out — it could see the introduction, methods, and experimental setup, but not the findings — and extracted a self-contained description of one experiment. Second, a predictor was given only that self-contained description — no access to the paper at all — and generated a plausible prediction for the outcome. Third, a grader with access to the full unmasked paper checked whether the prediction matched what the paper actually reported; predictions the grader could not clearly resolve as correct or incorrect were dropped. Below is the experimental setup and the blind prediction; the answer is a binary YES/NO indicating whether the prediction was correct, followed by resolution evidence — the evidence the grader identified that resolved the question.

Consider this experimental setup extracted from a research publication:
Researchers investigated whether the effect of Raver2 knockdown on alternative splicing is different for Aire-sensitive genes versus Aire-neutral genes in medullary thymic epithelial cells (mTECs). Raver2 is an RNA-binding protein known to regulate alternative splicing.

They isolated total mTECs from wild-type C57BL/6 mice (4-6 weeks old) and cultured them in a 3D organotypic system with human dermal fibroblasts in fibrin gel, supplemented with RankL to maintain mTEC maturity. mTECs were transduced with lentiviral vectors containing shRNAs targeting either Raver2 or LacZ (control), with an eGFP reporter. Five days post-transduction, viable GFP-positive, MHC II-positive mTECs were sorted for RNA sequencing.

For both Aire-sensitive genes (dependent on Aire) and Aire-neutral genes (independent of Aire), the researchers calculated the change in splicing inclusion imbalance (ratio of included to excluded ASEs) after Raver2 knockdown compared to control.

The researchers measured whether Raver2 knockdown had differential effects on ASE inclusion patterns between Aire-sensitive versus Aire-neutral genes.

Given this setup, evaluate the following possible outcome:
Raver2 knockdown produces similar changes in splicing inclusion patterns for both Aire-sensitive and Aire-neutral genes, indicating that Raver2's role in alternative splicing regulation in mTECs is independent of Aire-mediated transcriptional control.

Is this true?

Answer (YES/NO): NO